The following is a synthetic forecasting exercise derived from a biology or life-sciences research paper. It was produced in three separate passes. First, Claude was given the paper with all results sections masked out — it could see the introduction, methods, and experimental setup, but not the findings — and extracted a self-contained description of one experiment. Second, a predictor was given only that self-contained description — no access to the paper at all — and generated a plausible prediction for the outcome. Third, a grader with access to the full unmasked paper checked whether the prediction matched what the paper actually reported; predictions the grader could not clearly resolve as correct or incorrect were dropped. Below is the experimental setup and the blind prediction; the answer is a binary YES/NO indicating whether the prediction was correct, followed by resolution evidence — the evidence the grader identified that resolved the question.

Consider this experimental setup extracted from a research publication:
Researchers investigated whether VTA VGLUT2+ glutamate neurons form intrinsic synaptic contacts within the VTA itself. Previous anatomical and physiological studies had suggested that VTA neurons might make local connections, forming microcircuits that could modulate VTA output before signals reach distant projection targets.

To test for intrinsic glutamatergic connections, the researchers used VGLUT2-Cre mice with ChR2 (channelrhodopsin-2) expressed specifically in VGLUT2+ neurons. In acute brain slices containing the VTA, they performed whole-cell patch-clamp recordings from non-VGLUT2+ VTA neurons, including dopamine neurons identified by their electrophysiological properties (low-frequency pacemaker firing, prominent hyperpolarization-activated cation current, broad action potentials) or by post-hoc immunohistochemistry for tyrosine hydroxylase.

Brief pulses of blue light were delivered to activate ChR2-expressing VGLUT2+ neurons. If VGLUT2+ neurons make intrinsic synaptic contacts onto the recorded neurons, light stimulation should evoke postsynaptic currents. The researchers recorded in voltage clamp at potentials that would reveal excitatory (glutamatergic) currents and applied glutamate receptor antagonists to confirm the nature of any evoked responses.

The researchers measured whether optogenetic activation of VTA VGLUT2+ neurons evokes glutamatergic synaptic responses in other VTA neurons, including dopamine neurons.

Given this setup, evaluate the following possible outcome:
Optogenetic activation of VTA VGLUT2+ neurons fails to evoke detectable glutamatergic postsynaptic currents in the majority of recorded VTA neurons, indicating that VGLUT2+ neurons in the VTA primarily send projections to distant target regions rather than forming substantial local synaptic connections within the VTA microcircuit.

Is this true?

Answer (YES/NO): NO